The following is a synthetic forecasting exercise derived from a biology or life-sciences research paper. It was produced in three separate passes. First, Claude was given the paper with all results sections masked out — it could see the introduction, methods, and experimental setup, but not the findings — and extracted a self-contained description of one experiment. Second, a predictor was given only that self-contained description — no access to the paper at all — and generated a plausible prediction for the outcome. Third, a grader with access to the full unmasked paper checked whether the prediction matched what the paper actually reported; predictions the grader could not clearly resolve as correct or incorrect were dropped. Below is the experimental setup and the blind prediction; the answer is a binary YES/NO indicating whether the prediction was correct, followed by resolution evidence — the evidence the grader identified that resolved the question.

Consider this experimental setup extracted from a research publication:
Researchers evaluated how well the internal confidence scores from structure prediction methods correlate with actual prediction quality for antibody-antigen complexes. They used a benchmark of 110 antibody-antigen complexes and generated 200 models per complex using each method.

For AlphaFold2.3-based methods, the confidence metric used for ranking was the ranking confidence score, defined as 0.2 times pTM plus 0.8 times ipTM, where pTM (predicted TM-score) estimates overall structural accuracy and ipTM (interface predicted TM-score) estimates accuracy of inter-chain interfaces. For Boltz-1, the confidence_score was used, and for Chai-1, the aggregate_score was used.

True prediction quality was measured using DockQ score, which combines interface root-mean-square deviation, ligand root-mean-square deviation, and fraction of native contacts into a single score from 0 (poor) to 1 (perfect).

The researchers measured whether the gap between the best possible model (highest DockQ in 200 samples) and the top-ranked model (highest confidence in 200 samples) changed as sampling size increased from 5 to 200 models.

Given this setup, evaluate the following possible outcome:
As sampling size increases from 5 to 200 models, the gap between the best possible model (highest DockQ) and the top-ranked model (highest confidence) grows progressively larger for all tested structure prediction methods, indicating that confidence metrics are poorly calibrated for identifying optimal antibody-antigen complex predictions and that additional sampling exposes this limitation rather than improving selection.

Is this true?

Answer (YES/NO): YES